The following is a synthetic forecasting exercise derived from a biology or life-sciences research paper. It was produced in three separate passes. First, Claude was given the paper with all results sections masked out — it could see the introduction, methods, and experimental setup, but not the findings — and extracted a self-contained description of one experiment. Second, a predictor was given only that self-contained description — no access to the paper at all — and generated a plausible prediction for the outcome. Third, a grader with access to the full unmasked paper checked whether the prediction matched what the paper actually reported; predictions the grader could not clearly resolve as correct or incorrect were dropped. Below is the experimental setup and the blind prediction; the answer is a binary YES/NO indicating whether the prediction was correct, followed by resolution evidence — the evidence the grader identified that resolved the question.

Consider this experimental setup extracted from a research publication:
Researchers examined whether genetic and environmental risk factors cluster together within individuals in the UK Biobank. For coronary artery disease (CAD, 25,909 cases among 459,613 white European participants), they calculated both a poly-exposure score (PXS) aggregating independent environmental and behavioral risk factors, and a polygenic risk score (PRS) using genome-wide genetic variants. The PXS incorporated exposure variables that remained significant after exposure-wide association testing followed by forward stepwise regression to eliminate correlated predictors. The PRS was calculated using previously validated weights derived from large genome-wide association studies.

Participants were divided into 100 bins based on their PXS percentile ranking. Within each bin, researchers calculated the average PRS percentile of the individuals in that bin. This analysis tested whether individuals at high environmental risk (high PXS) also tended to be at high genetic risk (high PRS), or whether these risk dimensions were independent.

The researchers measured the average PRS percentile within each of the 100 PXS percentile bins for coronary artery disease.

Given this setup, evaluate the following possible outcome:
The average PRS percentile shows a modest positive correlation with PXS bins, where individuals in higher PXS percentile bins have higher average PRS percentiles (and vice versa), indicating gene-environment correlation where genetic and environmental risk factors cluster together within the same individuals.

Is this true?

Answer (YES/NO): YES